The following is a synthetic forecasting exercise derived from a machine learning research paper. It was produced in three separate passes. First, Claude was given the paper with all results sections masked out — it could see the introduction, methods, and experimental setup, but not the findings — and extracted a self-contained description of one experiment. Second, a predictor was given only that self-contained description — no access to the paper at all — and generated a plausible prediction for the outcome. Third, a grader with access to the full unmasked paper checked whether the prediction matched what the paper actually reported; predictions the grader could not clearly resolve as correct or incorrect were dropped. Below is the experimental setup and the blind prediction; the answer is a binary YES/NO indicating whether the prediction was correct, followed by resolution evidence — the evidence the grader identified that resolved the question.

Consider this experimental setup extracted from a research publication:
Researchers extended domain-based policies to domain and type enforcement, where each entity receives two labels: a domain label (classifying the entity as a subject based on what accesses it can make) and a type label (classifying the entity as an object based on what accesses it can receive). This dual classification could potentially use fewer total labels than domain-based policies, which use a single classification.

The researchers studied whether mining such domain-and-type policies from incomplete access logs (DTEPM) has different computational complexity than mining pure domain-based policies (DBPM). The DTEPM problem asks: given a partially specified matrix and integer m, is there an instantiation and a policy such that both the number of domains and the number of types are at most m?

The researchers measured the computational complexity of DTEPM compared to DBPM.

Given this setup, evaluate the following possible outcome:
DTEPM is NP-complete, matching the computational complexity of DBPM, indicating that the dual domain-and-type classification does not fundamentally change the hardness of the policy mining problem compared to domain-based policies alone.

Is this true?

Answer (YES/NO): YES